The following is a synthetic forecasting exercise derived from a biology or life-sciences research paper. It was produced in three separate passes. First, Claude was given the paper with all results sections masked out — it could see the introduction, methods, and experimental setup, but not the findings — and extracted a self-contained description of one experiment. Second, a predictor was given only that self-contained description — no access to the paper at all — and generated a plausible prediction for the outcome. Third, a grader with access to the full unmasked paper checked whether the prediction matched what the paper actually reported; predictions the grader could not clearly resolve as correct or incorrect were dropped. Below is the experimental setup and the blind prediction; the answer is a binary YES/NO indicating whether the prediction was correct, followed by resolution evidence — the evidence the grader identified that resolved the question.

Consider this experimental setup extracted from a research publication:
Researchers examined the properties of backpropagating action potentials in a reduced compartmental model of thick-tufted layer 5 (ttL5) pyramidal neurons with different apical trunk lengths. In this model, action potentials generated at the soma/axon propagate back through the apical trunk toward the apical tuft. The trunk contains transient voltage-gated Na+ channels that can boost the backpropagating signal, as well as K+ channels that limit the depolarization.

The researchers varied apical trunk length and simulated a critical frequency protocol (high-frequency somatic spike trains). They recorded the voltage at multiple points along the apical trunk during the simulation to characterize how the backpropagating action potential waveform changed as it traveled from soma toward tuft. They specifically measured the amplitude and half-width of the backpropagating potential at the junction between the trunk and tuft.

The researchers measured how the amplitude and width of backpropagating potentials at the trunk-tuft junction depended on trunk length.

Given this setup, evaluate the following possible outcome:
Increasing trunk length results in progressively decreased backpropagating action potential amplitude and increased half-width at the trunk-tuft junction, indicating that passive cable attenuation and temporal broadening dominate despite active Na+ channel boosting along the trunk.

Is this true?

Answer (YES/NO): NO